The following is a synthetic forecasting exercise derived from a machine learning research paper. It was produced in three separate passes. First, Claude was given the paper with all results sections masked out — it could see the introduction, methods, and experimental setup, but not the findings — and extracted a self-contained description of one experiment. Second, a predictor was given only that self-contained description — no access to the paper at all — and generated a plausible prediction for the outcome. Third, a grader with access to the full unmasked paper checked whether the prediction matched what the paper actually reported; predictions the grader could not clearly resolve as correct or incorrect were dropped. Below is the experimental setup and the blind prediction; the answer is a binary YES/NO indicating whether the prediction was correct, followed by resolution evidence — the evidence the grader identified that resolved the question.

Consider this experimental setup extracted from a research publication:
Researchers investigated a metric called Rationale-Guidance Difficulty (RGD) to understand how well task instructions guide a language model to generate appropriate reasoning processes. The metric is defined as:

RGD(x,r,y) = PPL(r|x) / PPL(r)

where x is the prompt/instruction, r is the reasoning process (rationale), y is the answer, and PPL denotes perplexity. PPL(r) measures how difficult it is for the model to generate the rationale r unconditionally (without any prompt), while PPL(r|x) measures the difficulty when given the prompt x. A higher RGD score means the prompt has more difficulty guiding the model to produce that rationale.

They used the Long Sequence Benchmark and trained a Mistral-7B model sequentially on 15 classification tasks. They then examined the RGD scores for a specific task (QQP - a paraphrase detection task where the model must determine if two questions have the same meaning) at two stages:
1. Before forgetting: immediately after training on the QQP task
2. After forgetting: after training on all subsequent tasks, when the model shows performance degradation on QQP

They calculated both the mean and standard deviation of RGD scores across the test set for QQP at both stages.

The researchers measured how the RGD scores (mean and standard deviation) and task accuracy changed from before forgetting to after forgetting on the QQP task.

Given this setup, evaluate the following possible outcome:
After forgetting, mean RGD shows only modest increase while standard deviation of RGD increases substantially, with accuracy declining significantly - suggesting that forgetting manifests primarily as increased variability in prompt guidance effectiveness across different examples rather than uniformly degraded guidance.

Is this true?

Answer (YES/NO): YES